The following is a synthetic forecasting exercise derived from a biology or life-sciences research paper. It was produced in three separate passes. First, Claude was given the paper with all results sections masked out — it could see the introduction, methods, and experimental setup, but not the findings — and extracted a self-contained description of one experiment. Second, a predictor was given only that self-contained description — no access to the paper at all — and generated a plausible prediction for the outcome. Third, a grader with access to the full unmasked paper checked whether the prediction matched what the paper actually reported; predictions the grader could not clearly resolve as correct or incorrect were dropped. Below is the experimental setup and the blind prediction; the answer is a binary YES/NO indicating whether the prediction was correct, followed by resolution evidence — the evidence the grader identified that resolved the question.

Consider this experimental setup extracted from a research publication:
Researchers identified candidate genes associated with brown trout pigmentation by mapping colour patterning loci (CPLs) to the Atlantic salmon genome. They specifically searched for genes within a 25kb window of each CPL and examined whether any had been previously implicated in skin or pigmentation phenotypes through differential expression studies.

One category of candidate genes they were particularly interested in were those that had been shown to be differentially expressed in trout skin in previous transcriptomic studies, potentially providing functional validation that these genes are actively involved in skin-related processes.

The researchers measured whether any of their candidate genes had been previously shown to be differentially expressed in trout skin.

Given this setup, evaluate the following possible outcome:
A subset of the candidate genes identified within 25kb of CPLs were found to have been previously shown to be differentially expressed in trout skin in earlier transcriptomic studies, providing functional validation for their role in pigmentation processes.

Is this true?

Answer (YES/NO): YES